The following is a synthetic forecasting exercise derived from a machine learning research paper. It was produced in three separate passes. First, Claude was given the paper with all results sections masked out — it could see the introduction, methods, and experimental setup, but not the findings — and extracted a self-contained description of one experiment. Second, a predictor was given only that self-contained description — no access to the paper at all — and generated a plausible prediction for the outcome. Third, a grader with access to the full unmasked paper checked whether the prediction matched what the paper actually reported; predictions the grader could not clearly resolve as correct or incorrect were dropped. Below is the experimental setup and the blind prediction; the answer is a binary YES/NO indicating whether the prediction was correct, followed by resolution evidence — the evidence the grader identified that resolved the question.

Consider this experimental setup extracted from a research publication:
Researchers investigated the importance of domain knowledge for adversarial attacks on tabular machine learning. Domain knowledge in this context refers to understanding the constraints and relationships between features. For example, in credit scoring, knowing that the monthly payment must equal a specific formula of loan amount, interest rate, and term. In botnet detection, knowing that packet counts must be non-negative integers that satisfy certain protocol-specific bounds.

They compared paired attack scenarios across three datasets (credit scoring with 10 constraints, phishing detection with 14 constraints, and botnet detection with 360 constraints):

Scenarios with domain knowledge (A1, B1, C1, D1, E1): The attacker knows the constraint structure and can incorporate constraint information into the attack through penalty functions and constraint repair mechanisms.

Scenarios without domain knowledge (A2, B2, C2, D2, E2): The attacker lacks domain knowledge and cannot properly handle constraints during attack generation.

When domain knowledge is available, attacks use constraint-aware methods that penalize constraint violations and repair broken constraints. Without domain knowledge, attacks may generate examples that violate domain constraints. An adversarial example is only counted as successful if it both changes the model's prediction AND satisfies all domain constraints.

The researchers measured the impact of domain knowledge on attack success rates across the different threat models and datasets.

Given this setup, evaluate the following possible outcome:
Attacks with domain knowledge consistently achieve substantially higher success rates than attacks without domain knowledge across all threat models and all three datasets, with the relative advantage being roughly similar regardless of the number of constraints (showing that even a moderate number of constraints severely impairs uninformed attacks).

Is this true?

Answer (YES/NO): NO